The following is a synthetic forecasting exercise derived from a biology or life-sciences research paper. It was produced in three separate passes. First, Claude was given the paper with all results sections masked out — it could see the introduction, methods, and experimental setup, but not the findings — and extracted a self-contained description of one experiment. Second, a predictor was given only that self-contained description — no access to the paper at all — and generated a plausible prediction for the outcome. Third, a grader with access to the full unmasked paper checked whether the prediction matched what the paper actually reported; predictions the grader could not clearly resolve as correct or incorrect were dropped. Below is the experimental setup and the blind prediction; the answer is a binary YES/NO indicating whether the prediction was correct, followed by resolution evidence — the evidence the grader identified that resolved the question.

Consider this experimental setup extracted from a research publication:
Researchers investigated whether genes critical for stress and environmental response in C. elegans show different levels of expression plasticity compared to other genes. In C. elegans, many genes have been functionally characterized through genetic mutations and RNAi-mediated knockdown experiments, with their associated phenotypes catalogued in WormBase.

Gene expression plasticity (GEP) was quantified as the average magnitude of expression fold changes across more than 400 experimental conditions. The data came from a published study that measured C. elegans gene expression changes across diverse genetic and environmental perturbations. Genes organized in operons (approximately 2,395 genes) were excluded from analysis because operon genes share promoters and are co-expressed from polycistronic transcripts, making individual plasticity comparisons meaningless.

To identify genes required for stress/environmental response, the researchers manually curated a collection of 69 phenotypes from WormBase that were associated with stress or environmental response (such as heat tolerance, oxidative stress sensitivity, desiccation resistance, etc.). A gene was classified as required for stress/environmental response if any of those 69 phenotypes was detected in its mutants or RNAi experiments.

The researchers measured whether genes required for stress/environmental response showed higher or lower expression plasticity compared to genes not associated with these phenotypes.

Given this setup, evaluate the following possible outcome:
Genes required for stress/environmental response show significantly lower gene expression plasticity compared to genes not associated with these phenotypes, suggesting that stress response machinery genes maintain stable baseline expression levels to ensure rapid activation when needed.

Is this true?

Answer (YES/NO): NO